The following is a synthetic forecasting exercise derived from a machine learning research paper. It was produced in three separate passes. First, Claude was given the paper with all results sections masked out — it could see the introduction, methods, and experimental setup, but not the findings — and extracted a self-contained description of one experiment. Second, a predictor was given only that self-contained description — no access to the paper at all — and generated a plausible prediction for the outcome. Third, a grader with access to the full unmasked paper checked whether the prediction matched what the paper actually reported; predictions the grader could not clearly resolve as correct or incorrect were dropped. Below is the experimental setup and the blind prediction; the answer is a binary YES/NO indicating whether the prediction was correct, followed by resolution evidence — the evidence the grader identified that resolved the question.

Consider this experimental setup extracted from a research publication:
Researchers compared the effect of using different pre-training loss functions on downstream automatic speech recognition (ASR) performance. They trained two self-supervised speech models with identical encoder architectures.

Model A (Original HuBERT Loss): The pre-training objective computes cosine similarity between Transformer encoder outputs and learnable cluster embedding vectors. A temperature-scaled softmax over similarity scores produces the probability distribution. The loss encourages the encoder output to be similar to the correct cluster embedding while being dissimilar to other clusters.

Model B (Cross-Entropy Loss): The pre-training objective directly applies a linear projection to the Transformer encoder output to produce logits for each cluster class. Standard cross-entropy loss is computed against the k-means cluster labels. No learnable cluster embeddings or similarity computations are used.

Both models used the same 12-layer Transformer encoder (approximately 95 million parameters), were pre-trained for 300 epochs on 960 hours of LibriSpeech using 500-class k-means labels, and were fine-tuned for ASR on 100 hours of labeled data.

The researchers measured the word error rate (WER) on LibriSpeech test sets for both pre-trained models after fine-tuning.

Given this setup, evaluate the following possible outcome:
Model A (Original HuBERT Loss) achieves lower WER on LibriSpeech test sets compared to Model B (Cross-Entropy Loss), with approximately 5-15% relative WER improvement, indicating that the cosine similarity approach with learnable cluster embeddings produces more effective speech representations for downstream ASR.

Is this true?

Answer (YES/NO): NO